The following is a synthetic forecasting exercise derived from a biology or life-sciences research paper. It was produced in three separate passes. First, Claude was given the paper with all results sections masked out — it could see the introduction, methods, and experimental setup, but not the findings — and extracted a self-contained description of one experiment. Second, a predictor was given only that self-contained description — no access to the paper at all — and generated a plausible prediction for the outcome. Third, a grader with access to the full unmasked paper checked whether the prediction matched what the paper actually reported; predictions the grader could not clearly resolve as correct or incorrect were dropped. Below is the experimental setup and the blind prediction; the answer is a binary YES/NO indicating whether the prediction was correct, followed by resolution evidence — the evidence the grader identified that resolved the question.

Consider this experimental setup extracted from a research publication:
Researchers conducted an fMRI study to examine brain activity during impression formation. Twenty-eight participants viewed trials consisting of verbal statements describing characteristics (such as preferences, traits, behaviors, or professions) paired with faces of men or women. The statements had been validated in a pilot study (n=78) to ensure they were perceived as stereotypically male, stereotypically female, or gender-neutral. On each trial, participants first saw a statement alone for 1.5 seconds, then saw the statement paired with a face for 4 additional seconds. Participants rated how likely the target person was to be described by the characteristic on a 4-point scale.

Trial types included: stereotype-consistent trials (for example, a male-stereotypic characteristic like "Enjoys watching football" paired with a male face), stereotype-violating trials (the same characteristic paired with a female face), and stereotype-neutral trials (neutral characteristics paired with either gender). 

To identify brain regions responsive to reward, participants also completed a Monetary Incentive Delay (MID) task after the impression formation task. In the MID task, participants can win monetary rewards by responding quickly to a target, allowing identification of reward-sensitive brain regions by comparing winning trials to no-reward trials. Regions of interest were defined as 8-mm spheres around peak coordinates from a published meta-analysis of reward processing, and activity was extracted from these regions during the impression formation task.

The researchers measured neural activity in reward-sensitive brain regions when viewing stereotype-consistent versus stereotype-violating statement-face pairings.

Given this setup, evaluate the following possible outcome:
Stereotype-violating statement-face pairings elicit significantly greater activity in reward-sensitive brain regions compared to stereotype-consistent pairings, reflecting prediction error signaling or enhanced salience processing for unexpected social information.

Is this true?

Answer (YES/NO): NO